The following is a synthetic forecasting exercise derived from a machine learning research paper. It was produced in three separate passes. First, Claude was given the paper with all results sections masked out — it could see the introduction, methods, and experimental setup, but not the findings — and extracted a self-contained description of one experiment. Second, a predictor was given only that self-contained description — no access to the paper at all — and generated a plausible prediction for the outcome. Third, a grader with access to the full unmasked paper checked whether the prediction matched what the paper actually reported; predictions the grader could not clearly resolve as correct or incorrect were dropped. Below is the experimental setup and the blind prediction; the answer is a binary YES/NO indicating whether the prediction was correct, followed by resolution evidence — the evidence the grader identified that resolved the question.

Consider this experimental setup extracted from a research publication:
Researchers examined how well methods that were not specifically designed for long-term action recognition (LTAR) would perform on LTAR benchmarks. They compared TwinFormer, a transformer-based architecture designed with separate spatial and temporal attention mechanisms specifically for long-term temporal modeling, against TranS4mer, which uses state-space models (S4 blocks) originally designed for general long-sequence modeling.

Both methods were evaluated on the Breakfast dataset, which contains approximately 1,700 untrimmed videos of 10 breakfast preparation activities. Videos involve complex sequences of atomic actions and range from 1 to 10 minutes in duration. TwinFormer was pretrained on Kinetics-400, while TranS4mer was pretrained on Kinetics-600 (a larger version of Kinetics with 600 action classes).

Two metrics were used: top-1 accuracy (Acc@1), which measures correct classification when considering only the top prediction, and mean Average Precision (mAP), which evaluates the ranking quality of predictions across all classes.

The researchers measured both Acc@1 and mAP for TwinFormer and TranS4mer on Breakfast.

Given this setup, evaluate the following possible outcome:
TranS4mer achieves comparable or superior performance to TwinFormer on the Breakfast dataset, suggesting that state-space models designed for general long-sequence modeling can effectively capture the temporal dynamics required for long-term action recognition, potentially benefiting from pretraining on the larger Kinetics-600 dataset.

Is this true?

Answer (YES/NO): YES